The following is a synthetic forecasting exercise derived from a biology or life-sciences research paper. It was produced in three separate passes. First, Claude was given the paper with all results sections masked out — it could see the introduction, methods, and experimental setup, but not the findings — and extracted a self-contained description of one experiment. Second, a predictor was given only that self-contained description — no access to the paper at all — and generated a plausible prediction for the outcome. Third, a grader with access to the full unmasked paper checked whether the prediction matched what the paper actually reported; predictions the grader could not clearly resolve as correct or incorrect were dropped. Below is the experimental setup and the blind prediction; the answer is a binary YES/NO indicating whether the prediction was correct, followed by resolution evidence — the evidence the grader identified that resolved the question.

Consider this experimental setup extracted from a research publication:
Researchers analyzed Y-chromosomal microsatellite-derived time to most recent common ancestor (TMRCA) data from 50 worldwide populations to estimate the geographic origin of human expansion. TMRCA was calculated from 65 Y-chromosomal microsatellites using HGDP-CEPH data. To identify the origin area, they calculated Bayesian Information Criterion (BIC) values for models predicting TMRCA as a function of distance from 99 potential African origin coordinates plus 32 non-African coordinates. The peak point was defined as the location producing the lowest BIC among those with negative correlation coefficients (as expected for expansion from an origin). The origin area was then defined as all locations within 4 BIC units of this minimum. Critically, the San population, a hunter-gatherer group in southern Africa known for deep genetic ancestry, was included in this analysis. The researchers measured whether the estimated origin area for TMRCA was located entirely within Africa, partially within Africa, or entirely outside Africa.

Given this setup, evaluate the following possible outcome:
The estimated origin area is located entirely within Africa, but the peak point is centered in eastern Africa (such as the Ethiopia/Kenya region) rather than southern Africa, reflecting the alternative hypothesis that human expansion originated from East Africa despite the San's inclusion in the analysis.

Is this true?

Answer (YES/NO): NO